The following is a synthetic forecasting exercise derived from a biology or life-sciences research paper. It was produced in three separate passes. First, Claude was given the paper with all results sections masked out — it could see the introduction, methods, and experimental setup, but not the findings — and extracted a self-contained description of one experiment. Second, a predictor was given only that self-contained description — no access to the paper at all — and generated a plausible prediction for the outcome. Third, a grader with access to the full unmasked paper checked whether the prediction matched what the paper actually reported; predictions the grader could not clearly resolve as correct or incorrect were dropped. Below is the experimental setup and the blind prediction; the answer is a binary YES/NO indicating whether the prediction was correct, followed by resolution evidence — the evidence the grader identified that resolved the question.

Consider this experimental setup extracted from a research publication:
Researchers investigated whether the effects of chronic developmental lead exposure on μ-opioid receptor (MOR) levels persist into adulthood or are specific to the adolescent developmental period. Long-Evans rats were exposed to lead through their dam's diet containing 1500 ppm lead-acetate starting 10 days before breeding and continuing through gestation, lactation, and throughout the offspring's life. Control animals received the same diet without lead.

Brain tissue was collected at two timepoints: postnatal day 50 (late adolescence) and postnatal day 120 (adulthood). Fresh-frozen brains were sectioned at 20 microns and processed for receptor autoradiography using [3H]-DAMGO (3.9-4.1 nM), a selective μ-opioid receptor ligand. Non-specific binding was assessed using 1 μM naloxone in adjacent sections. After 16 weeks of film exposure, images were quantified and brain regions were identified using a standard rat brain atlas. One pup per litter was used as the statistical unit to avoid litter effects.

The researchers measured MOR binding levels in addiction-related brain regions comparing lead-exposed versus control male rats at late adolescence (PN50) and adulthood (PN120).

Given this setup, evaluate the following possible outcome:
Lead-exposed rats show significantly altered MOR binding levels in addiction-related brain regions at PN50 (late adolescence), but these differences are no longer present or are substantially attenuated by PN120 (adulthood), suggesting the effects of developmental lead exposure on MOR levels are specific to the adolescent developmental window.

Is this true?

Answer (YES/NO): NO